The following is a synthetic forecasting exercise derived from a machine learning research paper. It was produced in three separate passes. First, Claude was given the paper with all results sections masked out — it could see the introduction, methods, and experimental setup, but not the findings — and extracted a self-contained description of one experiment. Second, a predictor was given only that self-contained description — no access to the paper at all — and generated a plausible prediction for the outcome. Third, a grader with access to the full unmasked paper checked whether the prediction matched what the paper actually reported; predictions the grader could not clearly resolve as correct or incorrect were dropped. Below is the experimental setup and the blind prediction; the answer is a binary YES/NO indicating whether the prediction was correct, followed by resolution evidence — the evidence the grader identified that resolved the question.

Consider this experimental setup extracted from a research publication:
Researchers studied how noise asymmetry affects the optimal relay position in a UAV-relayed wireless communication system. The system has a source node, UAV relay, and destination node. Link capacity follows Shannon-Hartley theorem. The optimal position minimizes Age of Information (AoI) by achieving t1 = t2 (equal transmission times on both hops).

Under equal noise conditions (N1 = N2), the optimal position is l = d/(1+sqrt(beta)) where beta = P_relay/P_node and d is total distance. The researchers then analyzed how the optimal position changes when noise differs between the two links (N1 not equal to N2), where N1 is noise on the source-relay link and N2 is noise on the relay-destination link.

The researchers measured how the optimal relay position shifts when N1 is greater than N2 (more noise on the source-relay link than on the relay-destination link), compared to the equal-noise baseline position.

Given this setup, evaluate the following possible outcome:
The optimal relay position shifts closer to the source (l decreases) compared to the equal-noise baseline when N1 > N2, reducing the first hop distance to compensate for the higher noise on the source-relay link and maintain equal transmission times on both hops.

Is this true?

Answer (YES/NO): YES